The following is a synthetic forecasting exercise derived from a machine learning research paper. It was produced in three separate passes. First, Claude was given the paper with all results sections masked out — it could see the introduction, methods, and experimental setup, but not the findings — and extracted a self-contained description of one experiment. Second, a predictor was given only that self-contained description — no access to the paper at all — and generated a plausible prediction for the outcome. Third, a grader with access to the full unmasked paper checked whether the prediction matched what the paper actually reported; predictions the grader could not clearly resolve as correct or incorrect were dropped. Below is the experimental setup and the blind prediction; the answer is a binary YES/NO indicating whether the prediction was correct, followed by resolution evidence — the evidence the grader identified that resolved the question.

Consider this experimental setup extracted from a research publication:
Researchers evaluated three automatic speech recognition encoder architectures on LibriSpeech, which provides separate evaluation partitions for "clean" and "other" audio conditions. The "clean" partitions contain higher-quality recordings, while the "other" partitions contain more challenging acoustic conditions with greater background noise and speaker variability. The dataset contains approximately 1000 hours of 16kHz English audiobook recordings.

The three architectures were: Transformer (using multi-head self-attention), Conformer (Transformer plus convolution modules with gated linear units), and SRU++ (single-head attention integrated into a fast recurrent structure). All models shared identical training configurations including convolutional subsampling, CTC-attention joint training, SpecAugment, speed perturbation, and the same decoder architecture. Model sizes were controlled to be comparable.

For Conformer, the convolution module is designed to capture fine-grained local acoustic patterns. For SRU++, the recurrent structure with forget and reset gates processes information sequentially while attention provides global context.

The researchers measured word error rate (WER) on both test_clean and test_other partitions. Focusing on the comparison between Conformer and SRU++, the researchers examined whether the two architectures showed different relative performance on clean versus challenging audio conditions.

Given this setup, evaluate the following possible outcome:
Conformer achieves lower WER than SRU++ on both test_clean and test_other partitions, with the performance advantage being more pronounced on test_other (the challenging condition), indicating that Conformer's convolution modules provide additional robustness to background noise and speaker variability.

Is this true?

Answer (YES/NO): NO